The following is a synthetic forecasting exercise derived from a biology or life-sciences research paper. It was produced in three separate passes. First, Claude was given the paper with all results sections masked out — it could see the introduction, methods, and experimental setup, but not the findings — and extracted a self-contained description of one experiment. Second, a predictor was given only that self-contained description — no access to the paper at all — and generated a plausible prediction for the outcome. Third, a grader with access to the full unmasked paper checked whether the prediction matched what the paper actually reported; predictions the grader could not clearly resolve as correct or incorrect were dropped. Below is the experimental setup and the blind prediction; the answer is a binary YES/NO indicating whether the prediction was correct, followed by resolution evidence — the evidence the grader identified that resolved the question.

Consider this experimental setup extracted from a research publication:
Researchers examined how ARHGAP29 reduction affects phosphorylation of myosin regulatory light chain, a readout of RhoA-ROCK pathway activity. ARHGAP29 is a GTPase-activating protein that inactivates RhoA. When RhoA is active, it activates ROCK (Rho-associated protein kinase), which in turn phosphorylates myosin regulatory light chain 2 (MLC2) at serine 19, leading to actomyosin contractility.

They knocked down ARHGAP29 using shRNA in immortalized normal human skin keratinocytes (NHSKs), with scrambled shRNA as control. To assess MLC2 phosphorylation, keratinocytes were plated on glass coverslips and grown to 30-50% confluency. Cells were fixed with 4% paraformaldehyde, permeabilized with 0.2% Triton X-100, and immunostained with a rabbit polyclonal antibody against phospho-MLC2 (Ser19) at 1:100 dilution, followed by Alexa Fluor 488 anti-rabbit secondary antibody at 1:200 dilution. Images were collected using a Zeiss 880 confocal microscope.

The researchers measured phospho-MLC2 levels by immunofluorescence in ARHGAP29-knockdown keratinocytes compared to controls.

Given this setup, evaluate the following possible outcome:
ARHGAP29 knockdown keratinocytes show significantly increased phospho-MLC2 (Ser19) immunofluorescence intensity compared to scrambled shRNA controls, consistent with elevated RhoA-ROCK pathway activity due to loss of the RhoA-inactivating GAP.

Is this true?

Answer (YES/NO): YES